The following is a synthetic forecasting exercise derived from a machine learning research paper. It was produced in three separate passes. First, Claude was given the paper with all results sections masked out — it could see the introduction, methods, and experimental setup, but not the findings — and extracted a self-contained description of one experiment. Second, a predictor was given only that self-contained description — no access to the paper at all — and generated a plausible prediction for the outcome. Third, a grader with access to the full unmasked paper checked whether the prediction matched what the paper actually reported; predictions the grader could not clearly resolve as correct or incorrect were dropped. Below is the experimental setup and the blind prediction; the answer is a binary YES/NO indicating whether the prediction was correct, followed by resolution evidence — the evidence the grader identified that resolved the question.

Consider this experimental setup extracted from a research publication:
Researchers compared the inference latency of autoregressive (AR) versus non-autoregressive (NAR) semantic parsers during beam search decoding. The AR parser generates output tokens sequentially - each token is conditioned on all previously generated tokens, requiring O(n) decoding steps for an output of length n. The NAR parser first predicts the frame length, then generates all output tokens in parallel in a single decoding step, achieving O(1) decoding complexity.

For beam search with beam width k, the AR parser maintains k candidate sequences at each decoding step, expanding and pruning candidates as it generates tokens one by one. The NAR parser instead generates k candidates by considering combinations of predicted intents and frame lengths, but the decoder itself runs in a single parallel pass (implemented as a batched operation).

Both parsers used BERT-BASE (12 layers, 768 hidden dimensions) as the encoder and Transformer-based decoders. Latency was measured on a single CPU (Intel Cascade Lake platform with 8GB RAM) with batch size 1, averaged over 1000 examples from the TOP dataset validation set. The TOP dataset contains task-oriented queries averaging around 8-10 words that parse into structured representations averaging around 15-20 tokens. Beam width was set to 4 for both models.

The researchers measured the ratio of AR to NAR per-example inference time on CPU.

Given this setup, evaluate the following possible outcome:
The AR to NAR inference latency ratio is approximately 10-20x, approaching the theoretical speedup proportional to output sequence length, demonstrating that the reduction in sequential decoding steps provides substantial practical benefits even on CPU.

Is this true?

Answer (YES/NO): NO